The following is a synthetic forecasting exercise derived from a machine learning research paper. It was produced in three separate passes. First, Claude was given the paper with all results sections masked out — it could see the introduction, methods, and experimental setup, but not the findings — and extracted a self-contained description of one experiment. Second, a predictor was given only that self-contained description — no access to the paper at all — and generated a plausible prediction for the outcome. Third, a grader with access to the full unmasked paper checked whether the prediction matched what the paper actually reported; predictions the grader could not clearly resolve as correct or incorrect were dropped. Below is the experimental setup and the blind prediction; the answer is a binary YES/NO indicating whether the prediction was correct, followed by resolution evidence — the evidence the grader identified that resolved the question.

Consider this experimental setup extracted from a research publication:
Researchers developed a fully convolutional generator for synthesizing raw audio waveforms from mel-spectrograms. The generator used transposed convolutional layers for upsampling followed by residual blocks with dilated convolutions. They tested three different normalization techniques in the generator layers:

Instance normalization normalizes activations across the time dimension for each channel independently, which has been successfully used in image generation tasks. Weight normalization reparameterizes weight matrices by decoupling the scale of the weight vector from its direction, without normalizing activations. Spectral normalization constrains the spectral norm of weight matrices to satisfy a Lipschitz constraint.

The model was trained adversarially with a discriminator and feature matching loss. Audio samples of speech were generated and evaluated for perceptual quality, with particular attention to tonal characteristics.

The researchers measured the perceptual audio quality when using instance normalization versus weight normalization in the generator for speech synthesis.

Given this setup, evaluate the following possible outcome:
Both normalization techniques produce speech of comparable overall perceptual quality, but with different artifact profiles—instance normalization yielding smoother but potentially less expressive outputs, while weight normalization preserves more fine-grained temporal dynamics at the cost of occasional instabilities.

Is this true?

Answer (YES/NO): NO